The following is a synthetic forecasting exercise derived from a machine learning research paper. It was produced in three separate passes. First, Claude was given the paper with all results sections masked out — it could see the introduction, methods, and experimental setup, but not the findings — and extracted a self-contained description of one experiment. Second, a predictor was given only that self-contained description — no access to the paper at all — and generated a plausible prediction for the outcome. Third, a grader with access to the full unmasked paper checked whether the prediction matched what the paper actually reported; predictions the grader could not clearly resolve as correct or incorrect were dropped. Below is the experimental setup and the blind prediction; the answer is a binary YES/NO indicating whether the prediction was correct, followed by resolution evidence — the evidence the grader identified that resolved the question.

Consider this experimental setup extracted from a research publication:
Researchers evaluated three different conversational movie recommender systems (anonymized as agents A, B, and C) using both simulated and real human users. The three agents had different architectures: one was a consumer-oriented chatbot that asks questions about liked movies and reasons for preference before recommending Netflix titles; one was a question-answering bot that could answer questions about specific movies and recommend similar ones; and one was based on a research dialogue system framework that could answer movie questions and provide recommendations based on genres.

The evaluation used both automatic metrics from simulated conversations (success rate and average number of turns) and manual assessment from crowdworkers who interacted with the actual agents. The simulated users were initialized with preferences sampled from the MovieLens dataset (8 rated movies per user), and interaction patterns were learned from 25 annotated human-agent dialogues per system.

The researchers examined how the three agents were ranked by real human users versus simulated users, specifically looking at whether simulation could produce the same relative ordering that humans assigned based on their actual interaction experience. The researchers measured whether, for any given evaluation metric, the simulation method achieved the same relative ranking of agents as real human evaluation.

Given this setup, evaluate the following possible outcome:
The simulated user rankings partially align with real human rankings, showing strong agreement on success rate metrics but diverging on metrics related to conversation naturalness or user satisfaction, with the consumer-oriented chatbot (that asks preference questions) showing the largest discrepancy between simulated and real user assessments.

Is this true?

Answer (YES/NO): NO